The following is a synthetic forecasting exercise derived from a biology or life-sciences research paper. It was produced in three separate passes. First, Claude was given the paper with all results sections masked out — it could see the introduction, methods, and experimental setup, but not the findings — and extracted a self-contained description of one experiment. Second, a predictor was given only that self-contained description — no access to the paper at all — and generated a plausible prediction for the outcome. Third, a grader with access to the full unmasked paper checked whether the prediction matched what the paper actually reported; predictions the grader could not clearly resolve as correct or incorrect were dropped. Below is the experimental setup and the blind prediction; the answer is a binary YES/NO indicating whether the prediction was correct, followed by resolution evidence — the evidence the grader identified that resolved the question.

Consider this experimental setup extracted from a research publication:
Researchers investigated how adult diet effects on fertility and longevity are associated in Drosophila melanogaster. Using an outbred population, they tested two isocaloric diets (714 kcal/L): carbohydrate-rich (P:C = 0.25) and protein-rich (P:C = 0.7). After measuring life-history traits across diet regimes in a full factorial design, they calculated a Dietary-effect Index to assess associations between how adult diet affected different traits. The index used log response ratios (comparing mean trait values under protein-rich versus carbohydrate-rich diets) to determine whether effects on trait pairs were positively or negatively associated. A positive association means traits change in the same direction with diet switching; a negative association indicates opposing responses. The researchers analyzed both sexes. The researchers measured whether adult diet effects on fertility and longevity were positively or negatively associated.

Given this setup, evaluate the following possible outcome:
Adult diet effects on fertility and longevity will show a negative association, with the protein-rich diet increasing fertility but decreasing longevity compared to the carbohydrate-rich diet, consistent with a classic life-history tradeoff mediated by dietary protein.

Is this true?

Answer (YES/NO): NO